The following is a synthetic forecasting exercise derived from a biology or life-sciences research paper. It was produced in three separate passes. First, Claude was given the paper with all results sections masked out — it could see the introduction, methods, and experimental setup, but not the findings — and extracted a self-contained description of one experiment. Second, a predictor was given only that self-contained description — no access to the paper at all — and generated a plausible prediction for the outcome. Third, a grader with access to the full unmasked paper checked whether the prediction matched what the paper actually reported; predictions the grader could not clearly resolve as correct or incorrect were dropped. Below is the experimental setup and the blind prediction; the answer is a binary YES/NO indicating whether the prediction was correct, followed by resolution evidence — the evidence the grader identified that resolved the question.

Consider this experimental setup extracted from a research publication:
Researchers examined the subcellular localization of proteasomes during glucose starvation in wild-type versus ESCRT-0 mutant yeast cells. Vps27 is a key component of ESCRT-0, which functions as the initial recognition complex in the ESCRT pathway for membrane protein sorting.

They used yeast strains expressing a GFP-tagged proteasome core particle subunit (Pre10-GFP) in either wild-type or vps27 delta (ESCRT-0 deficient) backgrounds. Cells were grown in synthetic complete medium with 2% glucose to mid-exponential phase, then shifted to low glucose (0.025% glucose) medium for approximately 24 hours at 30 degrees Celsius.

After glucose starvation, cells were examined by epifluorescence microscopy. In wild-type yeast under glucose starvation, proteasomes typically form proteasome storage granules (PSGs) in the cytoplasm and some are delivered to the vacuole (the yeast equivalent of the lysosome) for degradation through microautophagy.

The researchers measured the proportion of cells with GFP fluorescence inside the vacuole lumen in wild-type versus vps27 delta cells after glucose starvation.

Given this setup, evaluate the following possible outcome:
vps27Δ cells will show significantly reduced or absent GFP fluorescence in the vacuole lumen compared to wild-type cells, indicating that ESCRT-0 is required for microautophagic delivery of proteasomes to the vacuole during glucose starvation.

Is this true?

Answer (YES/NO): YES